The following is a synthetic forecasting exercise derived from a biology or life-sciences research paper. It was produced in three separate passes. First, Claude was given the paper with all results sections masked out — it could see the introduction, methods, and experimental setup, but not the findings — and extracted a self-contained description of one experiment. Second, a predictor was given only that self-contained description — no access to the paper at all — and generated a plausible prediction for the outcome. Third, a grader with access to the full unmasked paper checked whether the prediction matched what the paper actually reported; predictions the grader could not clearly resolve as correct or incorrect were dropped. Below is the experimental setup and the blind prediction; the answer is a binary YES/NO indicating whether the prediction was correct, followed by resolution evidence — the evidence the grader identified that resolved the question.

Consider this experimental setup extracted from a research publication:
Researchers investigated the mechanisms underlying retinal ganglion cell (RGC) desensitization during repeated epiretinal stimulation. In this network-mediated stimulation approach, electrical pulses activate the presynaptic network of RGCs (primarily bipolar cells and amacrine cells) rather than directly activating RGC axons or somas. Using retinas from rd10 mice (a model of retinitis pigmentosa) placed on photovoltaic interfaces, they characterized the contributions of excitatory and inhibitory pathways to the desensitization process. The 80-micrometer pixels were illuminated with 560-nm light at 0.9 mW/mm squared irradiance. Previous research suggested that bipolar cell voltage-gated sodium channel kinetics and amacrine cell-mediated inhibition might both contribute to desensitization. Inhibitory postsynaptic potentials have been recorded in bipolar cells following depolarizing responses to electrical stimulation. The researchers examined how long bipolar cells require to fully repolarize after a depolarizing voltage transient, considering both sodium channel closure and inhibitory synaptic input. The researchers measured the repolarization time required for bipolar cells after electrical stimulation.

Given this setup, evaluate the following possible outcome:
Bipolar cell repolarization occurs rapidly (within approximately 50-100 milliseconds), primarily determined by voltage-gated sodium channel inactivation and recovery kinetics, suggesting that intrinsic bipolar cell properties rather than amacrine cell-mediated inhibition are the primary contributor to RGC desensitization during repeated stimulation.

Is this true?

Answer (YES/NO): NO